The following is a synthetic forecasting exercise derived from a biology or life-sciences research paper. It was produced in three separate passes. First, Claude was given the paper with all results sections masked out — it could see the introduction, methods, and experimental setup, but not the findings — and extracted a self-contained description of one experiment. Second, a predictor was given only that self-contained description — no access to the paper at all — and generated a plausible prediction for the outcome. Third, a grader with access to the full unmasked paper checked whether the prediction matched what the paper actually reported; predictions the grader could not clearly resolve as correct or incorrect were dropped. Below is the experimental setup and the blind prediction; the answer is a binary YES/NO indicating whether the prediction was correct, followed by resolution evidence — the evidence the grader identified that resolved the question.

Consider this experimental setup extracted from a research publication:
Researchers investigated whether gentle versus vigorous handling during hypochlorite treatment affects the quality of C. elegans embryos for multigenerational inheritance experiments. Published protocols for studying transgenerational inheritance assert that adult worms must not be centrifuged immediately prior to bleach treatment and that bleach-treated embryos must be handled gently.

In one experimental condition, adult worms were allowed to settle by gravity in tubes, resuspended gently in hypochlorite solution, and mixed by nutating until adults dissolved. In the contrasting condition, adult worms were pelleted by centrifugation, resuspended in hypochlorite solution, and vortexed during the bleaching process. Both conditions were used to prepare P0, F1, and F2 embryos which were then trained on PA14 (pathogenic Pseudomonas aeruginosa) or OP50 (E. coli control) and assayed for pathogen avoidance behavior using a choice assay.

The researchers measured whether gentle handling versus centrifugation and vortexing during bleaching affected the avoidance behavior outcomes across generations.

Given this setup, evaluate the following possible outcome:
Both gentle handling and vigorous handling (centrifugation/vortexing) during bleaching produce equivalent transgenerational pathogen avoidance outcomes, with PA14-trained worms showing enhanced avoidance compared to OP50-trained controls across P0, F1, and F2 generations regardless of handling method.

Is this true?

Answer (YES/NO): NO